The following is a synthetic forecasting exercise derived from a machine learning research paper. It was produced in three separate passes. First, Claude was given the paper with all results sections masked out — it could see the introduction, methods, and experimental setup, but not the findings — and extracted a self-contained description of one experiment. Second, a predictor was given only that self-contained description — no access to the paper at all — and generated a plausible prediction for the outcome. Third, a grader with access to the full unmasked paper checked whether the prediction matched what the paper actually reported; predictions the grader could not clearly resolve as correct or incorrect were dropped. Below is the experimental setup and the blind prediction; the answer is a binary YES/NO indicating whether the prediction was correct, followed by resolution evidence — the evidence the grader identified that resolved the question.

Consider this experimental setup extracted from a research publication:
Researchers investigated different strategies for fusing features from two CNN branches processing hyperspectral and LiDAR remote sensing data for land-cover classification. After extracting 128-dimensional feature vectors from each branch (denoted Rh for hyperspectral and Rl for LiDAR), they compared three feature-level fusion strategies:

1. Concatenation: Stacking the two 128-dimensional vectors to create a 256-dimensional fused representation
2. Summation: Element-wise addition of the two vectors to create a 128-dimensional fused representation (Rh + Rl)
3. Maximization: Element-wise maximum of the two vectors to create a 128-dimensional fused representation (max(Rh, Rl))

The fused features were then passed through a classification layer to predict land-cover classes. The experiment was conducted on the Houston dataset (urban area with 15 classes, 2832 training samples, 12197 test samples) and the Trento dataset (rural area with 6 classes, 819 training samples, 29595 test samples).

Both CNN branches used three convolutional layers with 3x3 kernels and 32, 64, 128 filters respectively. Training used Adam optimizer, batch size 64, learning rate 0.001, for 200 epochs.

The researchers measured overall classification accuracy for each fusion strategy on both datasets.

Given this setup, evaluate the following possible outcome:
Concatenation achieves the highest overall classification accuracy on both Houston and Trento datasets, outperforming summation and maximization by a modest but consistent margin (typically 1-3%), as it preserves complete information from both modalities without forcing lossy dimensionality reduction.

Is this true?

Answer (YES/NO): NO